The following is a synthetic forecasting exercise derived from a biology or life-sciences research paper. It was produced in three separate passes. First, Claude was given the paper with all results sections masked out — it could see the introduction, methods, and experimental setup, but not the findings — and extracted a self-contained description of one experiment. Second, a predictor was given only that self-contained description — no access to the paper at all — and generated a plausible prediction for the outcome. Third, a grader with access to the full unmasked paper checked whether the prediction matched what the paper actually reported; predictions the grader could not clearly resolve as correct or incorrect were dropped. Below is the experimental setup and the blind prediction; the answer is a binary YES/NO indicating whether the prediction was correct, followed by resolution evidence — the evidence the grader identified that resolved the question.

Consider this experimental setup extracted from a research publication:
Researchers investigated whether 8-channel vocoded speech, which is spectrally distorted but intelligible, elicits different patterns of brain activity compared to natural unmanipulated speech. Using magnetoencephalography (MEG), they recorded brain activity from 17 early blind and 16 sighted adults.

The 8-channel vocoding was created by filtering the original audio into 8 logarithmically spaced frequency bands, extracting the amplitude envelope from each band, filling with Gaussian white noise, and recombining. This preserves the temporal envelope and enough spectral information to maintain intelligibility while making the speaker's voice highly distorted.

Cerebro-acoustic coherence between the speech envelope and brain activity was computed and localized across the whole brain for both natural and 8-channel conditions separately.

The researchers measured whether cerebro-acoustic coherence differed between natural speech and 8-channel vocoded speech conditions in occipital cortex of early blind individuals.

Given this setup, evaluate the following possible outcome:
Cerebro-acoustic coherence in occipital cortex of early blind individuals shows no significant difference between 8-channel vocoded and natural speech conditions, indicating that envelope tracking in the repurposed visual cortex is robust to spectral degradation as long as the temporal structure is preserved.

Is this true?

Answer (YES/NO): YES